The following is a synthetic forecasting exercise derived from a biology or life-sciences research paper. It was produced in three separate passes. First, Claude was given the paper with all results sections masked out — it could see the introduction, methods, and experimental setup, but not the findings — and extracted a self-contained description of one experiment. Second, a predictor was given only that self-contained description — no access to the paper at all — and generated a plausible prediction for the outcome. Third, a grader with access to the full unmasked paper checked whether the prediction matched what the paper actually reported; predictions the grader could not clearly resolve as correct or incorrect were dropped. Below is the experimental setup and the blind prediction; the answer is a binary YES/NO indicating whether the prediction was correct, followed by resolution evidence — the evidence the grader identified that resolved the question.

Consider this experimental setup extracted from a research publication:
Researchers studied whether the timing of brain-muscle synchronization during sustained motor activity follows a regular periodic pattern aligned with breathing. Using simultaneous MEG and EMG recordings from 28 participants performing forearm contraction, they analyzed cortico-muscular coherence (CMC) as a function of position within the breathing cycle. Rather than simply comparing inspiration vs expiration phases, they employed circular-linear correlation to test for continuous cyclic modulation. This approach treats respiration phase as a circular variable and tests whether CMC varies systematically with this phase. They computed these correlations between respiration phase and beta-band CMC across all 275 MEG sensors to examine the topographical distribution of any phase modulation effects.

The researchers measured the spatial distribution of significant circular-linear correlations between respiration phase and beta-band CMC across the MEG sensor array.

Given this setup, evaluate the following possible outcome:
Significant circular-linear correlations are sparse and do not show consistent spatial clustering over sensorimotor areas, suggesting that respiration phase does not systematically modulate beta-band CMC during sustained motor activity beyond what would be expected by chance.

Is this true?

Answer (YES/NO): NO